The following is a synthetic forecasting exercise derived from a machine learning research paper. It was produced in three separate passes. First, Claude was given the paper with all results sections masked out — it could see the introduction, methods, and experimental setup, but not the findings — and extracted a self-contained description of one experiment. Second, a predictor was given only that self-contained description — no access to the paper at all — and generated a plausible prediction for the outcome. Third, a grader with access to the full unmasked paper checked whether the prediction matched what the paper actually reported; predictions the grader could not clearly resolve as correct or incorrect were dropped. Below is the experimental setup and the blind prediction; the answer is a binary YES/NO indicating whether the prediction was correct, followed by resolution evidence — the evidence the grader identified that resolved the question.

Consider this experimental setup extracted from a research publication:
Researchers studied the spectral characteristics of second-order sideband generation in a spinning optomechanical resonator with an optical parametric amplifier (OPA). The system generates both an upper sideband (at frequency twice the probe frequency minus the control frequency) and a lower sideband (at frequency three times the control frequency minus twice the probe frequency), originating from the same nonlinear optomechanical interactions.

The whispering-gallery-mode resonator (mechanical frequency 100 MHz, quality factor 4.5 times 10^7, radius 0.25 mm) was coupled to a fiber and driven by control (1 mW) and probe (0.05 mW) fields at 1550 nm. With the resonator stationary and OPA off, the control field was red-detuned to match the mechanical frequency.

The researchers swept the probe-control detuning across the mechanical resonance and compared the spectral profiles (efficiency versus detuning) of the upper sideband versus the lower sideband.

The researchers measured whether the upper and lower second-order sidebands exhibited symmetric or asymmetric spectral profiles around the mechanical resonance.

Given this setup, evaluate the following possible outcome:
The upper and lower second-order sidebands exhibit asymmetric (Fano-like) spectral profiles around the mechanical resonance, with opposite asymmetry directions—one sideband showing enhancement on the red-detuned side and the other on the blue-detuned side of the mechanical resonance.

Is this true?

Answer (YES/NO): NO